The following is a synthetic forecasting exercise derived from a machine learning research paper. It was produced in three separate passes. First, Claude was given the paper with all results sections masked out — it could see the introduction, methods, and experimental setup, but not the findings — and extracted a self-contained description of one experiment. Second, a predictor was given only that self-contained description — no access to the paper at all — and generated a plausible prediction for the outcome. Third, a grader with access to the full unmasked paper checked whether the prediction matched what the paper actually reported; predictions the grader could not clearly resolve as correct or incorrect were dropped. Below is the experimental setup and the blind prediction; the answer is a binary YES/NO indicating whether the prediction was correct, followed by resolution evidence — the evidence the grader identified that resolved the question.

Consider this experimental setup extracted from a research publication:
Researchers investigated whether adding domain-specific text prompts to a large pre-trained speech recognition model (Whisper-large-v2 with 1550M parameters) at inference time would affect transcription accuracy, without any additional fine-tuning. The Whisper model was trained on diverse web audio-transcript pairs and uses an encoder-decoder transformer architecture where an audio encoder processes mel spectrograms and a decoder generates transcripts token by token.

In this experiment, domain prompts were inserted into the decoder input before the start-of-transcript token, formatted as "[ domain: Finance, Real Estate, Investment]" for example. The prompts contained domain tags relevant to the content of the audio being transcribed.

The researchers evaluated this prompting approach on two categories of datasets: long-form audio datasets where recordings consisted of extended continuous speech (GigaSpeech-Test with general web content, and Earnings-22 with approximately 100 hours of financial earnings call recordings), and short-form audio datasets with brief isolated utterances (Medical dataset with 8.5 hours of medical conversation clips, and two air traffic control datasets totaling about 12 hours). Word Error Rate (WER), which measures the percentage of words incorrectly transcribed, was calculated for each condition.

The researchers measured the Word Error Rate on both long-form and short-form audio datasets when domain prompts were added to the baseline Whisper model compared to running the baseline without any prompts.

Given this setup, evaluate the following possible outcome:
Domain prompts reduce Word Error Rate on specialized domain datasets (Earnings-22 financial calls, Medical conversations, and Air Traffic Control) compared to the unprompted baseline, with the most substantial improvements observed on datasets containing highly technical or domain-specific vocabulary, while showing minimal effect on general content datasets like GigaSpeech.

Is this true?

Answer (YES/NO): NO